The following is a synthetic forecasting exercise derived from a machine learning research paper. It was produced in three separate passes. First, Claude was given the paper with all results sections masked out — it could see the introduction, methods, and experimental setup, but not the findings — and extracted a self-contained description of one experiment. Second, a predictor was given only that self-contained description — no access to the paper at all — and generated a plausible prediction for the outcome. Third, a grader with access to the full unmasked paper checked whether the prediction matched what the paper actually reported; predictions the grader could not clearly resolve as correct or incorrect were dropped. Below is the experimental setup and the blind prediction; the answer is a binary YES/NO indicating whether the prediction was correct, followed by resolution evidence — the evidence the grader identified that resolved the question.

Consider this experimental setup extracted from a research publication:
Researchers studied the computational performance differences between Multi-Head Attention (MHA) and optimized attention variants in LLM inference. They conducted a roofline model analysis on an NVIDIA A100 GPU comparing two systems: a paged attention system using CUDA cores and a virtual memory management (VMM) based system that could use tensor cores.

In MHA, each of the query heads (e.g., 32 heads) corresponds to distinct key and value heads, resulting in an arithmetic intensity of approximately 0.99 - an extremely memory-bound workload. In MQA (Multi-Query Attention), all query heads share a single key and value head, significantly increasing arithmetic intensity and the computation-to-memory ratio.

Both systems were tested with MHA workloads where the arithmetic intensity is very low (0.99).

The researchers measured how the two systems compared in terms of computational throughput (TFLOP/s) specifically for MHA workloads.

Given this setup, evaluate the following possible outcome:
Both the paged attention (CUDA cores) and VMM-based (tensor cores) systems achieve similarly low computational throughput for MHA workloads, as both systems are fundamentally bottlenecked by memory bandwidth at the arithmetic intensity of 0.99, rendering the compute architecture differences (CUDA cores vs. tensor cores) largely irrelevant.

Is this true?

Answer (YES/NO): YES